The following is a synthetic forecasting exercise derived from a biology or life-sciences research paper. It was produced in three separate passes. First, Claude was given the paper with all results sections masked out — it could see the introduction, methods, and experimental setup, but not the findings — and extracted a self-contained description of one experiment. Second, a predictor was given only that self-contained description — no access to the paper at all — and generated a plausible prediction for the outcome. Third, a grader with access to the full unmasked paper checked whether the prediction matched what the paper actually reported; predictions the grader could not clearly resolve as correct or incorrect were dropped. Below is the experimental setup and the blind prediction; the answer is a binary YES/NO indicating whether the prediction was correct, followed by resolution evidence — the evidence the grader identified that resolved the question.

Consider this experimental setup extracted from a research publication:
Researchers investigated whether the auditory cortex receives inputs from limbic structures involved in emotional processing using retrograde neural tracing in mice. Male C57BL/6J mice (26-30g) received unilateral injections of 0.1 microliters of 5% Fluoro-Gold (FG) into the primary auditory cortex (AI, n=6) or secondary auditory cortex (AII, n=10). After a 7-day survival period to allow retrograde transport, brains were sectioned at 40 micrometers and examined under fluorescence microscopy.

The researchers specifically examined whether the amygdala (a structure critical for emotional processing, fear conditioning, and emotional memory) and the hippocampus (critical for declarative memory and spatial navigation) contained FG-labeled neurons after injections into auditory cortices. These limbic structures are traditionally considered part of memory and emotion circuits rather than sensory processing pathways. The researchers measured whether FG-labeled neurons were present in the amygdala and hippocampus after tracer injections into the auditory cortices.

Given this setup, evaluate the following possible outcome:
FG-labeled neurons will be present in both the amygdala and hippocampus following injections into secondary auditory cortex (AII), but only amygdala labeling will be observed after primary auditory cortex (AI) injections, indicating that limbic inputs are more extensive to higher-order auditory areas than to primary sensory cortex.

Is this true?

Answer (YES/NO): NO